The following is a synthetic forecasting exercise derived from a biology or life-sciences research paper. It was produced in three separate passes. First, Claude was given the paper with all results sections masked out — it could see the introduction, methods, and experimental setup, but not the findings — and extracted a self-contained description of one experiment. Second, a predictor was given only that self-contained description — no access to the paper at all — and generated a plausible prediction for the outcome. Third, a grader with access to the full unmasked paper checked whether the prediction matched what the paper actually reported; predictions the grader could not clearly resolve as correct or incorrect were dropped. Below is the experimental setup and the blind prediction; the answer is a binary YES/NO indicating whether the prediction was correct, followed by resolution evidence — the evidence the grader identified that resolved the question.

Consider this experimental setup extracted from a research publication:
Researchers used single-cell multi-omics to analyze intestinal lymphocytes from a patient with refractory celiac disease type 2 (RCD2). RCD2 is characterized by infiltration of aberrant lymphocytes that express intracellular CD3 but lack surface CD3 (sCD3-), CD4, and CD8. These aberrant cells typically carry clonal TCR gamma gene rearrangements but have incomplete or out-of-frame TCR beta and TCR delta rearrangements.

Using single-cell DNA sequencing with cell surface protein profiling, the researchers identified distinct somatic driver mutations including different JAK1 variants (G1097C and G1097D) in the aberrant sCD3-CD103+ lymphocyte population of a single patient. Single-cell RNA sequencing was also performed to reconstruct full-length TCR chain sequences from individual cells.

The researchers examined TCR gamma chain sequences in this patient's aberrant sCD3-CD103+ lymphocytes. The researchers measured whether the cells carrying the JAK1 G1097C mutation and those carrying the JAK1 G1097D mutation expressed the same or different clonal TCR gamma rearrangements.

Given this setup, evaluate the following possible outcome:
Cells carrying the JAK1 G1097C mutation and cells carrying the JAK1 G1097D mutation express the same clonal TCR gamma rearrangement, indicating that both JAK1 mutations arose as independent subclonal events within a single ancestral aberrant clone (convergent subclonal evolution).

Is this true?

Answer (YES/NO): NO